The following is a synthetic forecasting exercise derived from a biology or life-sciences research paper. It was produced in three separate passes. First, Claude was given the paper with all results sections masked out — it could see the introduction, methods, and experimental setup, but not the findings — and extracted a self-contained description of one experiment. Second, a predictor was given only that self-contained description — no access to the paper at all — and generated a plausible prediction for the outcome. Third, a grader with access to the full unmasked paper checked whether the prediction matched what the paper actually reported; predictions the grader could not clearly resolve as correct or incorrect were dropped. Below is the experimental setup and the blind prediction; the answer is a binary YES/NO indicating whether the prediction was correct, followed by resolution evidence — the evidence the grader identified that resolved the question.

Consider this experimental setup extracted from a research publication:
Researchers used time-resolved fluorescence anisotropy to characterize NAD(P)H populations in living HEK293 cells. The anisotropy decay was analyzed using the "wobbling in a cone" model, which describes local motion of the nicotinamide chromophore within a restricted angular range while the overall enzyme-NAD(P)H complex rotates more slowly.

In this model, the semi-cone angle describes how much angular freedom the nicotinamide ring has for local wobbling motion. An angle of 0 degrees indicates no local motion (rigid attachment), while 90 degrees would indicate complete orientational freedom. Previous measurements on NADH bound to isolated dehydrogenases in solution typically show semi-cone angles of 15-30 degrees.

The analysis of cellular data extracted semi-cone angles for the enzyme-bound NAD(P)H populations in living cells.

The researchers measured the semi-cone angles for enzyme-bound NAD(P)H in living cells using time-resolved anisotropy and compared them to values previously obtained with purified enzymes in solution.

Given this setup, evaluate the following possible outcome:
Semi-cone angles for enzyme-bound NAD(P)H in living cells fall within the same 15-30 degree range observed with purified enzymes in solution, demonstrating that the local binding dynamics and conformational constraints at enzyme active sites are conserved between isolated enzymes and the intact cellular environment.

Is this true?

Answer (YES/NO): NO